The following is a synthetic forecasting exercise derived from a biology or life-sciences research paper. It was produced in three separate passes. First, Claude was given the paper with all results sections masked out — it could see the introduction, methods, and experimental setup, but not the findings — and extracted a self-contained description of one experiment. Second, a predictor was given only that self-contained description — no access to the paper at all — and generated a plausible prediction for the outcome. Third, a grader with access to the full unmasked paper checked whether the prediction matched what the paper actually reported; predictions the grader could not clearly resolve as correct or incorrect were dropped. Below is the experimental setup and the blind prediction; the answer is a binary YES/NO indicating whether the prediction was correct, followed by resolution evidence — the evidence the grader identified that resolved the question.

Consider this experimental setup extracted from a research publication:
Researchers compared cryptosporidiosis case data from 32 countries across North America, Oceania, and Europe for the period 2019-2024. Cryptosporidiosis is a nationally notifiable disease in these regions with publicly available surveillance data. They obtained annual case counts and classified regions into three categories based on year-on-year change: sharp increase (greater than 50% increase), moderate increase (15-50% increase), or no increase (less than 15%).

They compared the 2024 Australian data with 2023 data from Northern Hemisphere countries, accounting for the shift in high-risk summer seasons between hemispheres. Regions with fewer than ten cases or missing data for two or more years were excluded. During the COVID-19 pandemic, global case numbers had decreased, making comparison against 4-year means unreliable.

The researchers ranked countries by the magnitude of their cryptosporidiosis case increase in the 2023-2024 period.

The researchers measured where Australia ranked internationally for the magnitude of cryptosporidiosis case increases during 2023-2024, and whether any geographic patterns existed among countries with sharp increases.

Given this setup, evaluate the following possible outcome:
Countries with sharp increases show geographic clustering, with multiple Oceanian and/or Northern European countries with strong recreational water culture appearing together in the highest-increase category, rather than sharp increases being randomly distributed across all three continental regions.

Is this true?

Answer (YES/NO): NO